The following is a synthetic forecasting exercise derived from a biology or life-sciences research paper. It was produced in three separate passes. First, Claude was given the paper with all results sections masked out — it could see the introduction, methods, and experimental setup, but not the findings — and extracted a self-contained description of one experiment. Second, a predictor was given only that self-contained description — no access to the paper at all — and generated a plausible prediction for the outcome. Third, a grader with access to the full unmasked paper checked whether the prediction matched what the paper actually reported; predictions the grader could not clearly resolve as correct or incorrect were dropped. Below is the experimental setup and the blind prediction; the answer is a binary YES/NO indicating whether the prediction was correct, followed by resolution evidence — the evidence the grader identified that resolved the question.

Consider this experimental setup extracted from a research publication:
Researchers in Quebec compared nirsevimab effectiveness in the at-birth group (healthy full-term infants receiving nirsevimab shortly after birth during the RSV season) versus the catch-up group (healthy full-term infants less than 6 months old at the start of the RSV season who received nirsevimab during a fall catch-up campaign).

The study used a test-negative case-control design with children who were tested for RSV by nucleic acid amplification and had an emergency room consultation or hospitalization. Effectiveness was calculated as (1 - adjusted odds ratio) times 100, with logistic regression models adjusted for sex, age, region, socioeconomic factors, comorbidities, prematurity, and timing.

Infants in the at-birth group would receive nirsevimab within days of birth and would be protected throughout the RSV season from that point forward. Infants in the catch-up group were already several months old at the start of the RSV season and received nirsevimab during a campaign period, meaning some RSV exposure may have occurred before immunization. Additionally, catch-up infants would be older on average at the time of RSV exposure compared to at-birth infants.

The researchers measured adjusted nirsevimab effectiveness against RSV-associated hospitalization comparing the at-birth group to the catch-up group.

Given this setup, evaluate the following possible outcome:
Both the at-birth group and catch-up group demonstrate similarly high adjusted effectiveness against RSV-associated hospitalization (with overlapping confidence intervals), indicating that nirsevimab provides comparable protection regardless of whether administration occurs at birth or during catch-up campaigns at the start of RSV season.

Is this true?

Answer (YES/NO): YES